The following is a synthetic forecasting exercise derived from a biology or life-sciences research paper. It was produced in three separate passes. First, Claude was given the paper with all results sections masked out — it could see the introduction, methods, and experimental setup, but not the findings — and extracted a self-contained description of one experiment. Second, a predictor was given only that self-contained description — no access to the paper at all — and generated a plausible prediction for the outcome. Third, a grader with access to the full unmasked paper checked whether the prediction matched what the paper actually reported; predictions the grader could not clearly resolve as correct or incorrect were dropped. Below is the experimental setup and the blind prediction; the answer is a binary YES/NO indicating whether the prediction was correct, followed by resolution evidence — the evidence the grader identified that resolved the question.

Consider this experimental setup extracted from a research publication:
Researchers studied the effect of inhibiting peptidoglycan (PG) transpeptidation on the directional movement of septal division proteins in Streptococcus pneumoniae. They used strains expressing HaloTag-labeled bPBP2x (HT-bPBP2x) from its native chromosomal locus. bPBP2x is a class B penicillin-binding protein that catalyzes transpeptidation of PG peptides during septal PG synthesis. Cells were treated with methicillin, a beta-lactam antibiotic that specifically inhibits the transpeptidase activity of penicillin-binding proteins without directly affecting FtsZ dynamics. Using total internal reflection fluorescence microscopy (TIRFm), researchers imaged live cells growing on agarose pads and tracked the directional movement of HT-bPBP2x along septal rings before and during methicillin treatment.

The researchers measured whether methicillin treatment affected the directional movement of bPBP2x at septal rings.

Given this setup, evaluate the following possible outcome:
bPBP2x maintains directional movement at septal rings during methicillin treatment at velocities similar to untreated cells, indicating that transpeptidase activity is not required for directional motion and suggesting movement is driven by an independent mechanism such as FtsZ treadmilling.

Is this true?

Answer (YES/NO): NO